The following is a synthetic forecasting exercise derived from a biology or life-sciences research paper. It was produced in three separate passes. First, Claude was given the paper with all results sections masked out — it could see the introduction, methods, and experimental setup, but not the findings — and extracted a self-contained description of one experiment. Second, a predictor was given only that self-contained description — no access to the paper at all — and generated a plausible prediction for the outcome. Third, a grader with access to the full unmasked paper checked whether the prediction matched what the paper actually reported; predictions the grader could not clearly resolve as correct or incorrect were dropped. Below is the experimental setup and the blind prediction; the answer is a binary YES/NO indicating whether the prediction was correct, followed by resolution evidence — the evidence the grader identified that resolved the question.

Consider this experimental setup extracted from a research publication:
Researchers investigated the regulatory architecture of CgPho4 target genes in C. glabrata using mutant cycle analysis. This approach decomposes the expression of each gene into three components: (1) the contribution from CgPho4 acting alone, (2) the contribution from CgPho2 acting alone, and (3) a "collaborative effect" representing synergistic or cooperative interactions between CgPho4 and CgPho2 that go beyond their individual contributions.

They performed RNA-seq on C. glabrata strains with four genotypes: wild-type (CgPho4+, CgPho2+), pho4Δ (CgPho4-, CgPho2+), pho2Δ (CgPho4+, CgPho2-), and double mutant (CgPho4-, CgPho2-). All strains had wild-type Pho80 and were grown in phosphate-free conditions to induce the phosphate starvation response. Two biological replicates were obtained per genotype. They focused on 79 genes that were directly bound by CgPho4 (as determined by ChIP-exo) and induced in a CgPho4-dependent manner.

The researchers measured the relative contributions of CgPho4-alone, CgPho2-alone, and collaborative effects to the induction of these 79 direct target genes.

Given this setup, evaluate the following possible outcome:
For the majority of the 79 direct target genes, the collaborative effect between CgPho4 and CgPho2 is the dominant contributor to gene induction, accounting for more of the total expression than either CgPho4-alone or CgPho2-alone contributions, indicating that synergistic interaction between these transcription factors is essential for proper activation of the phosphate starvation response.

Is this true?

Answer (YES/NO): NO